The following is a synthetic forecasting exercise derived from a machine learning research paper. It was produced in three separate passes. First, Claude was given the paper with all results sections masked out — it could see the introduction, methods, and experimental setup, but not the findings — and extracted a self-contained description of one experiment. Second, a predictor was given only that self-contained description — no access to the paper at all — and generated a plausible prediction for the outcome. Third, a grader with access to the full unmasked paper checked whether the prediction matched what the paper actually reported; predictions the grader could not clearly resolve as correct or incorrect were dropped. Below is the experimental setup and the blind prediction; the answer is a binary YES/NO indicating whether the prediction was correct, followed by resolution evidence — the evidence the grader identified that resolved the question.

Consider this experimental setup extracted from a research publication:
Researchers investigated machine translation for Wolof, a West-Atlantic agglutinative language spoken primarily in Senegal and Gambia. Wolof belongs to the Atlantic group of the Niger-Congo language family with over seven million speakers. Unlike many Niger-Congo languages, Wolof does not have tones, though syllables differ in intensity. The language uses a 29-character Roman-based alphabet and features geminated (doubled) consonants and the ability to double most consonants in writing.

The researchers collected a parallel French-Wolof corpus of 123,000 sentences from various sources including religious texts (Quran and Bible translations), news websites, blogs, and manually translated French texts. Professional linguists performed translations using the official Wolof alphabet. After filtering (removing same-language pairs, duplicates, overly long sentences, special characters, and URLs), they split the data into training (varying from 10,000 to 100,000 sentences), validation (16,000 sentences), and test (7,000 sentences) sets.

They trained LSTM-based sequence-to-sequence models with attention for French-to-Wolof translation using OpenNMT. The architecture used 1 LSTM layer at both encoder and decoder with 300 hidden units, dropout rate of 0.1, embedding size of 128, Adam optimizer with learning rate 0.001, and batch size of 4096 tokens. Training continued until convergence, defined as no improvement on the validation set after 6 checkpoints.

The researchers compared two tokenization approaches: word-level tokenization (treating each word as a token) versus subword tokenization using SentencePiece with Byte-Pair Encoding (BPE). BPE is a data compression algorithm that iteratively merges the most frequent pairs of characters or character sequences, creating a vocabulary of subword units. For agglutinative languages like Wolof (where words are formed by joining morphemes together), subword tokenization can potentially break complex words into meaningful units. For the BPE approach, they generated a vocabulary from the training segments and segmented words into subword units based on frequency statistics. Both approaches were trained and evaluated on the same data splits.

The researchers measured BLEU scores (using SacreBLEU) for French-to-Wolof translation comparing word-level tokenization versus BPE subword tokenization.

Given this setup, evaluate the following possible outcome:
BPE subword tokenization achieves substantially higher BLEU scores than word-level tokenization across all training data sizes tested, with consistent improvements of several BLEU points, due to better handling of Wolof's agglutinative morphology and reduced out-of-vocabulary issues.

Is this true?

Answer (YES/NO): NO